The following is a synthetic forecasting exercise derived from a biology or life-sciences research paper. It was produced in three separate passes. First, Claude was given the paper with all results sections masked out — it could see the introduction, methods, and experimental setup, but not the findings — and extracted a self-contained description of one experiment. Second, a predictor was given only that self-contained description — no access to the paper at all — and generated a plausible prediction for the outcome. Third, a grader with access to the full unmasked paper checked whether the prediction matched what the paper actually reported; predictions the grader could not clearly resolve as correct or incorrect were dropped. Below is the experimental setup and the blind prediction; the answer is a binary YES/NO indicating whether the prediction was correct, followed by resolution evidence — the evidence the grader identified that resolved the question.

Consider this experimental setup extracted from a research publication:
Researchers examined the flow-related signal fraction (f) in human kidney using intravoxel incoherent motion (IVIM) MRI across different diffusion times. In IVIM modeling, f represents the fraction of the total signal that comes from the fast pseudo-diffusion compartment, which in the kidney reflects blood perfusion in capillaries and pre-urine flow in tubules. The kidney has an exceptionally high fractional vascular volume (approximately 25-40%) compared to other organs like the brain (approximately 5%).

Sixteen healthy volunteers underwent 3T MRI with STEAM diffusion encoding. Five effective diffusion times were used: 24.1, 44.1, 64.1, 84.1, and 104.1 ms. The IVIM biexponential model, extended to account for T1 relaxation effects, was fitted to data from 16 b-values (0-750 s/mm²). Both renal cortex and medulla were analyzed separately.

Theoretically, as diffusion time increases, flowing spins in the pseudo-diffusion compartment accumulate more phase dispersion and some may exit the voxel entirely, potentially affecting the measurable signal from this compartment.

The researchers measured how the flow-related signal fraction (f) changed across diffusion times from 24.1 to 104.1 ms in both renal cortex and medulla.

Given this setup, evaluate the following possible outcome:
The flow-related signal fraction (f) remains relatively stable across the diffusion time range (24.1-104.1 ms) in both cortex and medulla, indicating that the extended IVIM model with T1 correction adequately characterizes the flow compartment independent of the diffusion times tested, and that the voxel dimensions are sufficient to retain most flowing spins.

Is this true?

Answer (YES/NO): NO